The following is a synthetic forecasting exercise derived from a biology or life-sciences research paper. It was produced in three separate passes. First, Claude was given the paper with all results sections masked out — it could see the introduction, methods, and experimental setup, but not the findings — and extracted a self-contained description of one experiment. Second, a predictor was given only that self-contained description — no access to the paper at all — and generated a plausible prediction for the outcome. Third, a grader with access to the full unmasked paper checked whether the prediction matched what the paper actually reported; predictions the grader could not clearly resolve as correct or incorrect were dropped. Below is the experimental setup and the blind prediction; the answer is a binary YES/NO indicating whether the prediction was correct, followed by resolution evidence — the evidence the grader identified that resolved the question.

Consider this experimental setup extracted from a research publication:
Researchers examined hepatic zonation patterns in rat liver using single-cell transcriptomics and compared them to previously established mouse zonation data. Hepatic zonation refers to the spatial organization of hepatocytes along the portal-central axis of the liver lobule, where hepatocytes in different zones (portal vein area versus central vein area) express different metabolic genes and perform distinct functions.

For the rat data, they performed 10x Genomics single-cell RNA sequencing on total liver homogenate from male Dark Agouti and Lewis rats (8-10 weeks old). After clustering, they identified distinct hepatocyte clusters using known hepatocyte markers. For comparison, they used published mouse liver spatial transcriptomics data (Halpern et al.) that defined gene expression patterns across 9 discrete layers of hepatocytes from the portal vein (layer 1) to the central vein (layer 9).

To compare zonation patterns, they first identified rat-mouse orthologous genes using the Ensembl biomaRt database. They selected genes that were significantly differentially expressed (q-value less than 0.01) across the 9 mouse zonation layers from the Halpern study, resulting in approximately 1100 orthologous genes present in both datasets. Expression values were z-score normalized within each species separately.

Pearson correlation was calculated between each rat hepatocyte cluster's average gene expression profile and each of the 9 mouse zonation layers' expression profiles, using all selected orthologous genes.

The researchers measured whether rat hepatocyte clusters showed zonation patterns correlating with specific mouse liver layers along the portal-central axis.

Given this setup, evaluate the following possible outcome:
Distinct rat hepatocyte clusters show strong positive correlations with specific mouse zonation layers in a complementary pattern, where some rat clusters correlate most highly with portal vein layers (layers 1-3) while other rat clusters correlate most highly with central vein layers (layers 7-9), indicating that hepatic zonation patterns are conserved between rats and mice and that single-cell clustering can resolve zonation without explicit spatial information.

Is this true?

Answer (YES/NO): YES